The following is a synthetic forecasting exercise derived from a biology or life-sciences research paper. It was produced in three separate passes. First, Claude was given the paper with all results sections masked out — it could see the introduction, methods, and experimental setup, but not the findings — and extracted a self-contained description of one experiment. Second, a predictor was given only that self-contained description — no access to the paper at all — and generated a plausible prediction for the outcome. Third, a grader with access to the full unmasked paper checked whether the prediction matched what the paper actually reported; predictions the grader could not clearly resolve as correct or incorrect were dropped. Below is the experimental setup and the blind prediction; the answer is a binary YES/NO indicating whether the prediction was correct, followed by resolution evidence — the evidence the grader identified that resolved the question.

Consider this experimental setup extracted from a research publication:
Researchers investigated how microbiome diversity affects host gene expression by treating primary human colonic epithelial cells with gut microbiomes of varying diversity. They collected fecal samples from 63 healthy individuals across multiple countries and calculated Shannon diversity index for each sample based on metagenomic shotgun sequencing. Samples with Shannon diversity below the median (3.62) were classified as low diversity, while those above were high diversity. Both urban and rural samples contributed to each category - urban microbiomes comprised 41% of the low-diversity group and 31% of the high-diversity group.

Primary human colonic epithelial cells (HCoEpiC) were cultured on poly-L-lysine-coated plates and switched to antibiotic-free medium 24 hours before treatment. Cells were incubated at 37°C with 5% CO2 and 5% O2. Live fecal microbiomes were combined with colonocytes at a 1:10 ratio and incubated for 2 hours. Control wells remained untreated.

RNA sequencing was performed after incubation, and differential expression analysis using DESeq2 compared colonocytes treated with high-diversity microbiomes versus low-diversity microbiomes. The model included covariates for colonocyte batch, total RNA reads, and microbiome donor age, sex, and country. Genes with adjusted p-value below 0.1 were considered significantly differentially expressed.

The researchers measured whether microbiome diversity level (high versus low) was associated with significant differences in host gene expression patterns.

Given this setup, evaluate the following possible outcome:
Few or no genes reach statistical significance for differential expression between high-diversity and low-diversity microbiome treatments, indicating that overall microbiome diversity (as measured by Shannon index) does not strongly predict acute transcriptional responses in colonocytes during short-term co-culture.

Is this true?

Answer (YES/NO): NO